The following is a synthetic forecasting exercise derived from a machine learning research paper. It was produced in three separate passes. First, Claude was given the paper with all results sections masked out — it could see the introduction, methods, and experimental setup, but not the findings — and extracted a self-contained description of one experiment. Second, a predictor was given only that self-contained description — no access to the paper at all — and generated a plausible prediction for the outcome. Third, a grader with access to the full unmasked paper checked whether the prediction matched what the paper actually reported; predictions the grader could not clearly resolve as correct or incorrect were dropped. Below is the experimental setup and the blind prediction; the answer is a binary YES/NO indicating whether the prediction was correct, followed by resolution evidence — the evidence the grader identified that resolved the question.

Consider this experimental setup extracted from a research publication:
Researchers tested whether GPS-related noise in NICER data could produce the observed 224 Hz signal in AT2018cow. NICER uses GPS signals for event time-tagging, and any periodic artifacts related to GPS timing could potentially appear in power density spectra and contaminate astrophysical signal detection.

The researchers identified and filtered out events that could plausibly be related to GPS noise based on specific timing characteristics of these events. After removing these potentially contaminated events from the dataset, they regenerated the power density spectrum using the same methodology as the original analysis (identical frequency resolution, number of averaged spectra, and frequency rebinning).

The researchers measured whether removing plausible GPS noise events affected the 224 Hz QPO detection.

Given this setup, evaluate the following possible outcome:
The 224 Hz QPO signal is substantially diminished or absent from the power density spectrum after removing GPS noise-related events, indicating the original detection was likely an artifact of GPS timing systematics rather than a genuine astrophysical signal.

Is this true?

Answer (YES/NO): NO